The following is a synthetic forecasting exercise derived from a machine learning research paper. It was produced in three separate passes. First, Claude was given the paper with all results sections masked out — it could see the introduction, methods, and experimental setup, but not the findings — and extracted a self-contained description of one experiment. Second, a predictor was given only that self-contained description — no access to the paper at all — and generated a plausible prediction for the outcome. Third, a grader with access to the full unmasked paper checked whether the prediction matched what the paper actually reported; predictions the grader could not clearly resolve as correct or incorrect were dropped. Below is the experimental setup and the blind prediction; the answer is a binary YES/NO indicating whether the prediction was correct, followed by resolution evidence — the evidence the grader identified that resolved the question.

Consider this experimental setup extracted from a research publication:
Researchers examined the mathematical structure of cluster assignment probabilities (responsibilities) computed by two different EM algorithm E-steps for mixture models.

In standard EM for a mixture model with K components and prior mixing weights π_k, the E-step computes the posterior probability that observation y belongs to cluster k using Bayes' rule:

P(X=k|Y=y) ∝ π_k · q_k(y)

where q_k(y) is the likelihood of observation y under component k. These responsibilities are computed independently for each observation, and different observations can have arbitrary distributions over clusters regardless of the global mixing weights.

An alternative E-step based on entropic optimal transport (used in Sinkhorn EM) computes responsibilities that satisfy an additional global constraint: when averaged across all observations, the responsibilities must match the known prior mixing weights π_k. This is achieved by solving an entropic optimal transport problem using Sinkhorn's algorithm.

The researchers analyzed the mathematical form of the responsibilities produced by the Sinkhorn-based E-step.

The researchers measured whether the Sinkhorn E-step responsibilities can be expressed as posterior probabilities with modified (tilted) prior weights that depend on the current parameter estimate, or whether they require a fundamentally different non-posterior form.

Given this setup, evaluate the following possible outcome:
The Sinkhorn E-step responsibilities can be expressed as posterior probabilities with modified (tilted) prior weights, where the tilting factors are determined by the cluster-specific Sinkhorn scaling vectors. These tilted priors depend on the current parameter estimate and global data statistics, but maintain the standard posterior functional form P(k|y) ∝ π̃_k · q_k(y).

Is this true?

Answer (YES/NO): YES